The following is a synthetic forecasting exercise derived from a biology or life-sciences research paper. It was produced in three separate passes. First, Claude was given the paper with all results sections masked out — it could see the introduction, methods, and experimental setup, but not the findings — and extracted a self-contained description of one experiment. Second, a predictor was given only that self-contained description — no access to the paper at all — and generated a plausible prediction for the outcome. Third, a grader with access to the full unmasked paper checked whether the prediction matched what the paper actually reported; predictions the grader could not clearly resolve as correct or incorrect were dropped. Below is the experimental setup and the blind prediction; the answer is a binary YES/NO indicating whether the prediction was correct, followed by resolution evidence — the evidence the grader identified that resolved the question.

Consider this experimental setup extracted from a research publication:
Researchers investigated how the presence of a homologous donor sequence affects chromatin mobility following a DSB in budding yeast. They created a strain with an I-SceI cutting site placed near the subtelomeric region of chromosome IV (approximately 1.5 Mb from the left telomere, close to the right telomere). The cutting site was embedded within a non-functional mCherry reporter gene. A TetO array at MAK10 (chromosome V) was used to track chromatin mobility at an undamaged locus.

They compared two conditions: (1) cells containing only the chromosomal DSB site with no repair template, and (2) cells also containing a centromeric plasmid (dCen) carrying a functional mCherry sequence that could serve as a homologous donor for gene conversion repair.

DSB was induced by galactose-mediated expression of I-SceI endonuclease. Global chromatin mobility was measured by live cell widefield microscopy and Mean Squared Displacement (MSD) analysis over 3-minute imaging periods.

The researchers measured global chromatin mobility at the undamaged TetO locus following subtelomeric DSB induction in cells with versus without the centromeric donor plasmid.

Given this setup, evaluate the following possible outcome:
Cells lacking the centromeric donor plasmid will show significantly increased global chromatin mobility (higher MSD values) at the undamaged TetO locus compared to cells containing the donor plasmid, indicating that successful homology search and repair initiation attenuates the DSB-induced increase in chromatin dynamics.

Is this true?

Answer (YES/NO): NO